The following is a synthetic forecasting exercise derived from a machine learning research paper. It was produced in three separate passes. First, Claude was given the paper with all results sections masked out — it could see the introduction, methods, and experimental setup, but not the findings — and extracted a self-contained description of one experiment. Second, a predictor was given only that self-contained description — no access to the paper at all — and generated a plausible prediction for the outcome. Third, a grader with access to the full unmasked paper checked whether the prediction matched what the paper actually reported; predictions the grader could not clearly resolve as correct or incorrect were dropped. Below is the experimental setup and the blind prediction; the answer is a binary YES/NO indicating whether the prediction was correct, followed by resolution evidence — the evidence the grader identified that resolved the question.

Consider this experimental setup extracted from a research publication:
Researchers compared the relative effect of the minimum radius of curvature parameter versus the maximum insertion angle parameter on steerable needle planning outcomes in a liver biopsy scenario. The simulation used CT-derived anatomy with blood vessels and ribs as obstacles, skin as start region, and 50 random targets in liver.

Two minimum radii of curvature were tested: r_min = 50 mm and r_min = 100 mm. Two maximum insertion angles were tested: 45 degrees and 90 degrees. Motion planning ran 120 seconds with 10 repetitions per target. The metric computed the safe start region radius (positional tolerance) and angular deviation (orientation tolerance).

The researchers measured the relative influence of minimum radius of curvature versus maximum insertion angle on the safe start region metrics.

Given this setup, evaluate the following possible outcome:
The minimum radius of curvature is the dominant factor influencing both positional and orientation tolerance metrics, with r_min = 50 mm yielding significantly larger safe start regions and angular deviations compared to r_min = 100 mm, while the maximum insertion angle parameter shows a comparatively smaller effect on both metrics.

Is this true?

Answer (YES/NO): YES